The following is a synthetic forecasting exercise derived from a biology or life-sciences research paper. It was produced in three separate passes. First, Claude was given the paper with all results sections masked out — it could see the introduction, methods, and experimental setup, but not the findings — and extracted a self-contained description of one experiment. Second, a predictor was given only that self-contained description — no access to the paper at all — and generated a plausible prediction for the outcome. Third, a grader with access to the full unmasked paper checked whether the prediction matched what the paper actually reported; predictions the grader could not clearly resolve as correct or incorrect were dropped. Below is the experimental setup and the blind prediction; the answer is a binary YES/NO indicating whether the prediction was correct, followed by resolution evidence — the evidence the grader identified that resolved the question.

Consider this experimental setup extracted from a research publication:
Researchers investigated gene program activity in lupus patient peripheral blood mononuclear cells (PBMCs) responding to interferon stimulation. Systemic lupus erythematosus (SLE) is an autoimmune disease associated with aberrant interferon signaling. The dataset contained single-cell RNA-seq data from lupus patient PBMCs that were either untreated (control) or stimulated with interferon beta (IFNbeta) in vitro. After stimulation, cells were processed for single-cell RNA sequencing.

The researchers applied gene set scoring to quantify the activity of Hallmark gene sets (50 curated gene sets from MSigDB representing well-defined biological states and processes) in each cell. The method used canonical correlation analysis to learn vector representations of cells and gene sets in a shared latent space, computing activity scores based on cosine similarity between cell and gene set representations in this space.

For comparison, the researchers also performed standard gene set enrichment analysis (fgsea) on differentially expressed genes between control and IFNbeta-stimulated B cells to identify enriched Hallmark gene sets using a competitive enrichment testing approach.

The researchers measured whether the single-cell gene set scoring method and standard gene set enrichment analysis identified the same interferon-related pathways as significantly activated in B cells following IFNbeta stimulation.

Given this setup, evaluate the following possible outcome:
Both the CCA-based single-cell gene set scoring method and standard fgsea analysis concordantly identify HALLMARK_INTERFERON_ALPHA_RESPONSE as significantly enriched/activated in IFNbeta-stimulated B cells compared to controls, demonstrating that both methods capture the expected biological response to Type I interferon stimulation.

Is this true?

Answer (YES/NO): YES